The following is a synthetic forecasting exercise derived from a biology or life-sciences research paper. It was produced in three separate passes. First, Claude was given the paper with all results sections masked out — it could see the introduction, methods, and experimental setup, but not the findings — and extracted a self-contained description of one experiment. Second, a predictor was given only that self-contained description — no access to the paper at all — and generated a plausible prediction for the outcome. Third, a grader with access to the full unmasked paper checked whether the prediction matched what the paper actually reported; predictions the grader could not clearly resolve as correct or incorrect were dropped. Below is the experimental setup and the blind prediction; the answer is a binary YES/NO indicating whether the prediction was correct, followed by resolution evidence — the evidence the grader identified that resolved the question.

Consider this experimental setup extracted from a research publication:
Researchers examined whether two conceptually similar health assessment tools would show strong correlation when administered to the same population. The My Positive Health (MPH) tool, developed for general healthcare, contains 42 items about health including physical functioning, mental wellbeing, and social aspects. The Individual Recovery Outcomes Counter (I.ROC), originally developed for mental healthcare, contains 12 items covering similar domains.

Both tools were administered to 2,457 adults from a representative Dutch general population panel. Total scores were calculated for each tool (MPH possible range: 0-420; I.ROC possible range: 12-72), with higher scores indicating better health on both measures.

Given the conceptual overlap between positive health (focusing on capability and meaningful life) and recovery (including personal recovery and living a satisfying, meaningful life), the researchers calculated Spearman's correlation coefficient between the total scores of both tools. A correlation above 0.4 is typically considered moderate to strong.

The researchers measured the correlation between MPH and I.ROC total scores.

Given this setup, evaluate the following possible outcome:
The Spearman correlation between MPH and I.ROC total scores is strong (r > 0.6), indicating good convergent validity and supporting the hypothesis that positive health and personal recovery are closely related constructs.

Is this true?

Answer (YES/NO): YES